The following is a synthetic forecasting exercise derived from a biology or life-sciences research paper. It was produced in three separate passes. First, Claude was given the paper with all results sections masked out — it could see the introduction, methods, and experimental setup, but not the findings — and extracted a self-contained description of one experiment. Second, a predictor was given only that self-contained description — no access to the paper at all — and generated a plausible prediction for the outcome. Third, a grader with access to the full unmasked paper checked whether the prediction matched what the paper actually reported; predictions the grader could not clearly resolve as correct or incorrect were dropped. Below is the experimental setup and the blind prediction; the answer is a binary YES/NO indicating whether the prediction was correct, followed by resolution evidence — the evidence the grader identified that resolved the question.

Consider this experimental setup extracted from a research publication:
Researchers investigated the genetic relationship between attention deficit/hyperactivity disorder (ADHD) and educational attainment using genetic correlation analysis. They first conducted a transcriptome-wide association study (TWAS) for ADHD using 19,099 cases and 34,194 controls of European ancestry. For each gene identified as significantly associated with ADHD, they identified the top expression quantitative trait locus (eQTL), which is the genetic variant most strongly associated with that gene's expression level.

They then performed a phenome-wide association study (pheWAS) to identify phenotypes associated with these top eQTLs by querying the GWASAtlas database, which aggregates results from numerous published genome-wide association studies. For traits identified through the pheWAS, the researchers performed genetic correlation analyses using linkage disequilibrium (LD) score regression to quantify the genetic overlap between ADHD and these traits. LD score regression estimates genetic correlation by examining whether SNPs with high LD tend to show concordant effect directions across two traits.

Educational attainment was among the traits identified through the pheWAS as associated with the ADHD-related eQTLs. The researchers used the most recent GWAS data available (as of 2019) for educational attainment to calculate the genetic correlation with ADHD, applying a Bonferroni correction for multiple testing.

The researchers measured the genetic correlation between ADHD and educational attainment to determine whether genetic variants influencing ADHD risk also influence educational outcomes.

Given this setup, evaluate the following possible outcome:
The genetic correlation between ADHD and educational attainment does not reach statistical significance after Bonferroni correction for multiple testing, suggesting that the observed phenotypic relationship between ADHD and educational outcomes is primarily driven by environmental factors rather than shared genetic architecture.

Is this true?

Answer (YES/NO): NO